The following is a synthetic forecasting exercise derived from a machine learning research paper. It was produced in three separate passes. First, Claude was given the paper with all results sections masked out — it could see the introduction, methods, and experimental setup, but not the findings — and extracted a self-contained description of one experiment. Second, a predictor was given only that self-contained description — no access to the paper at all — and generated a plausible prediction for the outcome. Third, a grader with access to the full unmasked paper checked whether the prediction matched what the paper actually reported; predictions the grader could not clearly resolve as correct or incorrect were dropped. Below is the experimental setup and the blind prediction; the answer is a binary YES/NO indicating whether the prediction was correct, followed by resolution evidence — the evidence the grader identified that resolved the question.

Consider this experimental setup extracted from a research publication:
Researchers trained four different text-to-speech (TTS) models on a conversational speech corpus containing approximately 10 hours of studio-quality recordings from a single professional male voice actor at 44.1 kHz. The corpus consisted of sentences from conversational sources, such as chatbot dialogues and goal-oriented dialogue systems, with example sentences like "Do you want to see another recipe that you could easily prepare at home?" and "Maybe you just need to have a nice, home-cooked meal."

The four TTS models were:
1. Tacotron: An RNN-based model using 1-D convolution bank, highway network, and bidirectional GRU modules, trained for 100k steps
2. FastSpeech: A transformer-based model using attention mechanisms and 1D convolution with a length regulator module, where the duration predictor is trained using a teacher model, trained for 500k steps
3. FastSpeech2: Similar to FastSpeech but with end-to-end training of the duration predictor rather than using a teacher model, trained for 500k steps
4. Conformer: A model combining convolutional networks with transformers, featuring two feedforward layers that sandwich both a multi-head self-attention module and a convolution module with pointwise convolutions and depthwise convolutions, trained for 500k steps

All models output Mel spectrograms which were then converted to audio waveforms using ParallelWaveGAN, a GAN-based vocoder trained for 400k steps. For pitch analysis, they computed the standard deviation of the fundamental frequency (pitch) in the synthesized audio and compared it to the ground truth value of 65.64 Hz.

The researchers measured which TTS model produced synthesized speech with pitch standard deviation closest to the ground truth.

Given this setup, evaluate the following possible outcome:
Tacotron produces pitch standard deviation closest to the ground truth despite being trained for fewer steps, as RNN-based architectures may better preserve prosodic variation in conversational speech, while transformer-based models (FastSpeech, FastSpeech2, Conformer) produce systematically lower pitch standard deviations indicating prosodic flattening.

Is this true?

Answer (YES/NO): NO